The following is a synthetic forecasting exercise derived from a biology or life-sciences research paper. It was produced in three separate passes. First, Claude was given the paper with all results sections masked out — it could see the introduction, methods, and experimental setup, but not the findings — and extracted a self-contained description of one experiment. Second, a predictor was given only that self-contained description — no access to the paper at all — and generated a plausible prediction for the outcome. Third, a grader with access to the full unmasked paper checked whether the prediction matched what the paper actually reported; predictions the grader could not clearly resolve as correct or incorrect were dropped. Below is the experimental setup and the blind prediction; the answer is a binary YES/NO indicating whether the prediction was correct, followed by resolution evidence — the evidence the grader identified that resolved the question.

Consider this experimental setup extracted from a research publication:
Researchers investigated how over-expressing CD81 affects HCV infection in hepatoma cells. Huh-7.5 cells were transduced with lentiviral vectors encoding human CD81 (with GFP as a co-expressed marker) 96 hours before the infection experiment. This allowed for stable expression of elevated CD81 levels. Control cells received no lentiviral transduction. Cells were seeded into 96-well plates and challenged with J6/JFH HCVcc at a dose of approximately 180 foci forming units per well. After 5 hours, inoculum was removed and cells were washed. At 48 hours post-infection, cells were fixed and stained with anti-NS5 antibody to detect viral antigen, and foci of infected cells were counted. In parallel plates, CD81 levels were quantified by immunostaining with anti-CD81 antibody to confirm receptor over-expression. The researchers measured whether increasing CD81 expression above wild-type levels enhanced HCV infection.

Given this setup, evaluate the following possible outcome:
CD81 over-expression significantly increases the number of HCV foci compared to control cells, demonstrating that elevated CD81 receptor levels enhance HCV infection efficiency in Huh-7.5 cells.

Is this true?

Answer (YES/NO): YES